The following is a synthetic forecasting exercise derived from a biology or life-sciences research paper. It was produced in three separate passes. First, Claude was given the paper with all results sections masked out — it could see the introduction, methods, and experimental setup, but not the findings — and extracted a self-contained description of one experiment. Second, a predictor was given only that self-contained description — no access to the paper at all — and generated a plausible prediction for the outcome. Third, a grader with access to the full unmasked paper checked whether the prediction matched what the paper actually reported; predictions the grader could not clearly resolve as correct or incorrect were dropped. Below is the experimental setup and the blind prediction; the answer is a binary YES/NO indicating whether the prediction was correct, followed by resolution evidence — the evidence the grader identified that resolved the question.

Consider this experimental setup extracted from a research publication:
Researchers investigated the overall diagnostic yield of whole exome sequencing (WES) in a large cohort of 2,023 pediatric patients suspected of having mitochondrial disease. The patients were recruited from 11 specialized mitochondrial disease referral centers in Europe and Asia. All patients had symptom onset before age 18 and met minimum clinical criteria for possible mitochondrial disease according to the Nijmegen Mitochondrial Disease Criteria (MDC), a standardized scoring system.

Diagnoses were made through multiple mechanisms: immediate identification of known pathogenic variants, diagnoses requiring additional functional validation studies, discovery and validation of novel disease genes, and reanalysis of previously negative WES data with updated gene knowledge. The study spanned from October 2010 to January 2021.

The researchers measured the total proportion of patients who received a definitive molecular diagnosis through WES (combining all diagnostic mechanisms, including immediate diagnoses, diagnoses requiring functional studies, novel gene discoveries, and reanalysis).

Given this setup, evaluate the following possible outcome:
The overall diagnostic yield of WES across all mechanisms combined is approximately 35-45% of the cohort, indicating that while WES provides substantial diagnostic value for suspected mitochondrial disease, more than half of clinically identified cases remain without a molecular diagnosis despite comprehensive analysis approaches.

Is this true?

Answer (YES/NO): NO